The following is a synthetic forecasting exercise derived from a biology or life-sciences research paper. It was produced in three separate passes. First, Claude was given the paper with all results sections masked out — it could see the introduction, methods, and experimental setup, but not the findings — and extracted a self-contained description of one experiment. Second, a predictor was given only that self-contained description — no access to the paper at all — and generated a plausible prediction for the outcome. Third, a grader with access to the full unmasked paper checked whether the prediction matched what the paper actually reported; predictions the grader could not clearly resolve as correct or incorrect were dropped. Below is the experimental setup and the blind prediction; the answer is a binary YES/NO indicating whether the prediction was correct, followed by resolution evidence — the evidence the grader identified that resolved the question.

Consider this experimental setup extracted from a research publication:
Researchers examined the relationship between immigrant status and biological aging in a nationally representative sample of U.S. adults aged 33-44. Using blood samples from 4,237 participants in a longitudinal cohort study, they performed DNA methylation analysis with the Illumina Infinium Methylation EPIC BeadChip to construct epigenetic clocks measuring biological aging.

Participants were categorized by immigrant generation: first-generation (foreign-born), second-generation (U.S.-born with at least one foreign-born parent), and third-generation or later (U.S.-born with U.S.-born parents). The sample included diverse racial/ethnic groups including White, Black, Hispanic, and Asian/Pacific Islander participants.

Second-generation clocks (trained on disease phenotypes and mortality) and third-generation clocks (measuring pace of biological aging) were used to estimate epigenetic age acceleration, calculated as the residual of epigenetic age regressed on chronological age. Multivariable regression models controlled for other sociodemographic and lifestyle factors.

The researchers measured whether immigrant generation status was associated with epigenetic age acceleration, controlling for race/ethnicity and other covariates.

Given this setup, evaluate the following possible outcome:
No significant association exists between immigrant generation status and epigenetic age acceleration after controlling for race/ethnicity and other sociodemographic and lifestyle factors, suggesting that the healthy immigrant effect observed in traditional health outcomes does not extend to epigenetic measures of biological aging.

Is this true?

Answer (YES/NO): NO